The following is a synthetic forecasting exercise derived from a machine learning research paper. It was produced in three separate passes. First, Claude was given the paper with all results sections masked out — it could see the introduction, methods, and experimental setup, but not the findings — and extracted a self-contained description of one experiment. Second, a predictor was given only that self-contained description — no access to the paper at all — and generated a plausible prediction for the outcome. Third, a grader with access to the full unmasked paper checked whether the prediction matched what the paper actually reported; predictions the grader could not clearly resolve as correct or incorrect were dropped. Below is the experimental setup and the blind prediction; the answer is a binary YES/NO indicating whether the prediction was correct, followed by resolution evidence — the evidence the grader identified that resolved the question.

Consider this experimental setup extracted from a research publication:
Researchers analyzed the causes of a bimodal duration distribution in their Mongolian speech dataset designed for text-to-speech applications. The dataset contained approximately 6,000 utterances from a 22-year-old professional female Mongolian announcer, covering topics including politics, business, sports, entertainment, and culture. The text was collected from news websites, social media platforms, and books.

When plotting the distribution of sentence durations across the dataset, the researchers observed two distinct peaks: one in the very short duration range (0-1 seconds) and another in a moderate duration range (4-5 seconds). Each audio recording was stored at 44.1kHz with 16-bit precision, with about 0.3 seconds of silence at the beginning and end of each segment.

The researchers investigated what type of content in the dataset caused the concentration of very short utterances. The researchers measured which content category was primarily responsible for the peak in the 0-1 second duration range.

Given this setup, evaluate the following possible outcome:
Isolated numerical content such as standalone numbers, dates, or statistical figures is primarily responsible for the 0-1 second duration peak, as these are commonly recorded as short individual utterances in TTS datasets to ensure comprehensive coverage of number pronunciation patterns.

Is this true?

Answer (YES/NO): NO